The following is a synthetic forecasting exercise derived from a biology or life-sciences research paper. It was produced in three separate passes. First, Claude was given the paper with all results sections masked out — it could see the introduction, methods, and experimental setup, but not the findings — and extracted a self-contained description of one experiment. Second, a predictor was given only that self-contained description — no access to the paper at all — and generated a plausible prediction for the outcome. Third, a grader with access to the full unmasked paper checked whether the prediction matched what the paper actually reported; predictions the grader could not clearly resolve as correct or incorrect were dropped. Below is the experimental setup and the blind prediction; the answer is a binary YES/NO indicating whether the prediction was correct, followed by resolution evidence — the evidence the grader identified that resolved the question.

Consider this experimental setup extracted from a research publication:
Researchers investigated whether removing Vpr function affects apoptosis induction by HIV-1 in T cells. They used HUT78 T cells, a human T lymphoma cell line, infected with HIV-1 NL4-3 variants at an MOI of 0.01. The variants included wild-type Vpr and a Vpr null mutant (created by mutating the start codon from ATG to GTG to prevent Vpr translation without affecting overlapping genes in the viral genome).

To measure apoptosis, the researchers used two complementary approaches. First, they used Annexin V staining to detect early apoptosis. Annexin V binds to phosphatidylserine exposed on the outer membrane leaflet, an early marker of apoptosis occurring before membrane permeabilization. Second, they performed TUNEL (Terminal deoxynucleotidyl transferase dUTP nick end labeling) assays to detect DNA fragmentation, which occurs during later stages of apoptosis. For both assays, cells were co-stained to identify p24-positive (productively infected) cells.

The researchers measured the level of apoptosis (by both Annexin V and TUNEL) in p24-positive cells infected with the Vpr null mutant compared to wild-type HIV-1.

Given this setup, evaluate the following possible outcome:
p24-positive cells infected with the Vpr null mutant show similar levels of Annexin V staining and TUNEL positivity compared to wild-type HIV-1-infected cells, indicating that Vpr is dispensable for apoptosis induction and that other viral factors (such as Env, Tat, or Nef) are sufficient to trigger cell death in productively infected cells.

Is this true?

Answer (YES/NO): NO